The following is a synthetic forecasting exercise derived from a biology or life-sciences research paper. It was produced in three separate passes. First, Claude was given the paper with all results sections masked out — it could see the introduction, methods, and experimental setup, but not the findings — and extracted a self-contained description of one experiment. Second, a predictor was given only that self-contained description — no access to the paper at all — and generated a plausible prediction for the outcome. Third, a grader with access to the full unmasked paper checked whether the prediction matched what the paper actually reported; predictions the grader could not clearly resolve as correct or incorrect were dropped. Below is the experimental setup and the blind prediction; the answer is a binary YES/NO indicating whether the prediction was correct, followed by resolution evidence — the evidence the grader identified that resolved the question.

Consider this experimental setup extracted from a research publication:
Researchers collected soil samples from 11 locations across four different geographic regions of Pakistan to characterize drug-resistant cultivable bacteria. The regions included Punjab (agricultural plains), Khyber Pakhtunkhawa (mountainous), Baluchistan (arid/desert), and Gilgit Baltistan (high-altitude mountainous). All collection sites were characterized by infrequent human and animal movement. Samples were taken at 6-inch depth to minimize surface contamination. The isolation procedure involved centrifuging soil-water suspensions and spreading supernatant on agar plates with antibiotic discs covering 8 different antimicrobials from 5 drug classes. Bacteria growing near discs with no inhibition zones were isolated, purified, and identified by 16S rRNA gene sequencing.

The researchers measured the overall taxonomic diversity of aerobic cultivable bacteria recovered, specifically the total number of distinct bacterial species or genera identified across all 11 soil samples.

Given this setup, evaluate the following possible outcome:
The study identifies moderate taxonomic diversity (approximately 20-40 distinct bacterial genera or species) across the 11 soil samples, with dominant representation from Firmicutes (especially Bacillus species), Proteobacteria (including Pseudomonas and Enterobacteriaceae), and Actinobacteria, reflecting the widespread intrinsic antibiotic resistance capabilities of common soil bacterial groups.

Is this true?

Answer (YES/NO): NO